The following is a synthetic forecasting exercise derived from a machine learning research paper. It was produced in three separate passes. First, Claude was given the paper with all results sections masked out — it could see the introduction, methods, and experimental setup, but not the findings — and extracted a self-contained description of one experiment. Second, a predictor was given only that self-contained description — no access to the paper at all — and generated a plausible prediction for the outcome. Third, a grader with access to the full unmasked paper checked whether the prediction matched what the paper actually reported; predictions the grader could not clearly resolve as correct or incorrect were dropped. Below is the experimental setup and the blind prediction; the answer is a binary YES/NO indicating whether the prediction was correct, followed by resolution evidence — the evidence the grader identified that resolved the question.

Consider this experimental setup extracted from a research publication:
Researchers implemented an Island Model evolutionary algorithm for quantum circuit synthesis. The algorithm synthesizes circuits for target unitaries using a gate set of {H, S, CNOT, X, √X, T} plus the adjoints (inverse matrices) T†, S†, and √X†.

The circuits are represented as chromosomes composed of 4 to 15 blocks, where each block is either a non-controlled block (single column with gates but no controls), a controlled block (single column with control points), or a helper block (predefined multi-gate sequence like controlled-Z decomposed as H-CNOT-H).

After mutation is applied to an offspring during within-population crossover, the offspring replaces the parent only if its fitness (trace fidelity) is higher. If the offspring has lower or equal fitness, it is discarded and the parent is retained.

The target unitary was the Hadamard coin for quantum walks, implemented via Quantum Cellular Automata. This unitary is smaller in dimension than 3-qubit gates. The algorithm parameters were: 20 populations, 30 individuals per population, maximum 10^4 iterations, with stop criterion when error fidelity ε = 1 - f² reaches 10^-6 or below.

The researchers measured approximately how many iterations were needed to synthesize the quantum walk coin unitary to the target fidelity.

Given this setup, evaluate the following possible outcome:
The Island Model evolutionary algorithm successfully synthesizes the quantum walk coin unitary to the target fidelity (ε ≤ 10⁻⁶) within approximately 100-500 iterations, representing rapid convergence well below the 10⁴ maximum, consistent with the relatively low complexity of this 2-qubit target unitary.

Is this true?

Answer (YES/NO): NO